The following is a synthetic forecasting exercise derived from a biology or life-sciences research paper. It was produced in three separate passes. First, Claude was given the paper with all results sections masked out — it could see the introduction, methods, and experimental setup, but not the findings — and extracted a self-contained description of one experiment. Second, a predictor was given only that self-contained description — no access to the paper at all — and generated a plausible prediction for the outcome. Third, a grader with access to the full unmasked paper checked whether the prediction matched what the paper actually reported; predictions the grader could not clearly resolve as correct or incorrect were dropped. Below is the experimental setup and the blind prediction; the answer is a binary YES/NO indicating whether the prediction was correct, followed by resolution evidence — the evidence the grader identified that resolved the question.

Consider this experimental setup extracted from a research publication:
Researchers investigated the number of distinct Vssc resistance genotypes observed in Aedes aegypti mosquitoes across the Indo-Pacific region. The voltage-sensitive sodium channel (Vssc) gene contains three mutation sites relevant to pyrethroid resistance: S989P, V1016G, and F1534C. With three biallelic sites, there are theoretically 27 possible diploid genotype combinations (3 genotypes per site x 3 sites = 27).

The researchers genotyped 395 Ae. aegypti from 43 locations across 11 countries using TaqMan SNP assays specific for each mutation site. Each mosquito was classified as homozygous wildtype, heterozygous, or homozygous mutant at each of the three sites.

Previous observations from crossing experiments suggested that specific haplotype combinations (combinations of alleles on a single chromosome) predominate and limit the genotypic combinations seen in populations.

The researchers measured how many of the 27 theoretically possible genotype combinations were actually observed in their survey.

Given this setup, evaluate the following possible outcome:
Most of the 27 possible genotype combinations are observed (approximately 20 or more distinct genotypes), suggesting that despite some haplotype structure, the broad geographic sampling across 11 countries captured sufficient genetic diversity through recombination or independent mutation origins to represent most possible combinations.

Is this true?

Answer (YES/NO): NO